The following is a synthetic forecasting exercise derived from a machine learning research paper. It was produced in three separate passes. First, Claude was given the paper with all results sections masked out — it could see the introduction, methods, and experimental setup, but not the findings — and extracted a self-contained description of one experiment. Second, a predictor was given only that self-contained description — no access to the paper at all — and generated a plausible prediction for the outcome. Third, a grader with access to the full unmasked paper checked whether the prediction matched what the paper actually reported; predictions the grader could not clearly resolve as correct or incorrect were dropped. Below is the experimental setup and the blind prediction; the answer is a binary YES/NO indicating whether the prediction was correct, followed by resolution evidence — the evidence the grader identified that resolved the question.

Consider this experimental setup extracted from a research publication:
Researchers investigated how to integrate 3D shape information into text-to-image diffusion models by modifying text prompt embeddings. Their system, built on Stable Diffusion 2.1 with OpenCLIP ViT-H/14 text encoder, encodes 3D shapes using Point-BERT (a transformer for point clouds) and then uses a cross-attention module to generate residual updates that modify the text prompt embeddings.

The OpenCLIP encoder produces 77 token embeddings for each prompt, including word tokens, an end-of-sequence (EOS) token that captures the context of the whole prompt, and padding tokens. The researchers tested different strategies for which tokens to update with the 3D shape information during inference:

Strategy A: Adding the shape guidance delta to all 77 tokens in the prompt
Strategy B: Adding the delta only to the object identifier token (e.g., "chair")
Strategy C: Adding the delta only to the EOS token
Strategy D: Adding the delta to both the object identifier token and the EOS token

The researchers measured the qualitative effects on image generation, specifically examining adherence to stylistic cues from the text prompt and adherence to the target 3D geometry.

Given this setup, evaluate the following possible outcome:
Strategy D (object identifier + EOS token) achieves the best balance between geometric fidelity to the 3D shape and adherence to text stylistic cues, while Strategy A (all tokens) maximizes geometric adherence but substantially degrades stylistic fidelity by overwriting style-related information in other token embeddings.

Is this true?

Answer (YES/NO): NO